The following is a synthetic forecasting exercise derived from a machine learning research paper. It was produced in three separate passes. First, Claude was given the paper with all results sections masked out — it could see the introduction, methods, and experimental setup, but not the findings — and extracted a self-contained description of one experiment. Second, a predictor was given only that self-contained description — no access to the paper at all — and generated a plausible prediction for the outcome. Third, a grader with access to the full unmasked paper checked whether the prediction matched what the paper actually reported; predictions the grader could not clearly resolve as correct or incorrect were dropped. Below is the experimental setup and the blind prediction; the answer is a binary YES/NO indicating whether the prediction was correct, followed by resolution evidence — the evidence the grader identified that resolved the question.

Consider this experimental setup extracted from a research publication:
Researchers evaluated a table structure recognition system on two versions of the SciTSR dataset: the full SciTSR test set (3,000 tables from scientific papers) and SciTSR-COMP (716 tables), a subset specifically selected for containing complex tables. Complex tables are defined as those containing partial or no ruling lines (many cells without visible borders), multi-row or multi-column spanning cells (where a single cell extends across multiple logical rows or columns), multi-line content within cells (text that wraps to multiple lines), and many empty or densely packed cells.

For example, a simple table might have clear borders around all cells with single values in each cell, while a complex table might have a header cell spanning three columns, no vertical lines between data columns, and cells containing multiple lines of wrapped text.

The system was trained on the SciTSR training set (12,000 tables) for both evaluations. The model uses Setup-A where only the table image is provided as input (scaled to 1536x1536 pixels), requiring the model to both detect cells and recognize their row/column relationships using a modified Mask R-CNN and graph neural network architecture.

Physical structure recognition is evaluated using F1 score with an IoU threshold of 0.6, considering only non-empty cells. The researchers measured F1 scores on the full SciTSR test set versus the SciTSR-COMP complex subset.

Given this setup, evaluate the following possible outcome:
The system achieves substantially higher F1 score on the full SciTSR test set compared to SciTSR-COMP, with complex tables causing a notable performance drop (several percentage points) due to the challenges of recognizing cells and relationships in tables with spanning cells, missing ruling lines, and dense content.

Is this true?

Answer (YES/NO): NO